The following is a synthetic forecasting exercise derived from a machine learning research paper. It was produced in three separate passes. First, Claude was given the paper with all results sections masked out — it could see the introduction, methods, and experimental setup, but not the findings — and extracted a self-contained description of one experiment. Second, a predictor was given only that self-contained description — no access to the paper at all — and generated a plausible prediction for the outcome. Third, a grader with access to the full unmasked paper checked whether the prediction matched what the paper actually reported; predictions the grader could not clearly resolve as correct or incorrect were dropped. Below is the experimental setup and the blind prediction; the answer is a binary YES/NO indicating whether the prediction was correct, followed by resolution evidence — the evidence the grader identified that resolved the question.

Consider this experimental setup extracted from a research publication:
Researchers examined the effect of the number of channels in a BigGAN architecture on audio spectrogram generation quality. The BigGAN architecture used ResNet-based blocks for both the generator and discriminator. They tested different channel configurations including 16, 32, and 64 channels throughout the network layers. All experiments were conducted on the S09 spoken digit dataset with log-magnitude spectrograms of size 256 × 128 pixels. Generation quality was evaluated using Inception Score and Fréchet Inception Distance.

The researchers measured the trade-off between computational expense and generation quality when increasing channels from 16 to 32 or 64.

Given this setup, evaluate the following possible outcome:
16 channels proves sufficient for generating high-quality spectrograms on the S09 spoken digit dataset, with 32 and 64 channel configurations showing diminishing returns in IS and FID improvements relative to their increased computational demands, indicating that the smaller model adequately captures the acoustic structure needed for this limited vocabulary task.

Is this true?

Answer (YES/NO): YES